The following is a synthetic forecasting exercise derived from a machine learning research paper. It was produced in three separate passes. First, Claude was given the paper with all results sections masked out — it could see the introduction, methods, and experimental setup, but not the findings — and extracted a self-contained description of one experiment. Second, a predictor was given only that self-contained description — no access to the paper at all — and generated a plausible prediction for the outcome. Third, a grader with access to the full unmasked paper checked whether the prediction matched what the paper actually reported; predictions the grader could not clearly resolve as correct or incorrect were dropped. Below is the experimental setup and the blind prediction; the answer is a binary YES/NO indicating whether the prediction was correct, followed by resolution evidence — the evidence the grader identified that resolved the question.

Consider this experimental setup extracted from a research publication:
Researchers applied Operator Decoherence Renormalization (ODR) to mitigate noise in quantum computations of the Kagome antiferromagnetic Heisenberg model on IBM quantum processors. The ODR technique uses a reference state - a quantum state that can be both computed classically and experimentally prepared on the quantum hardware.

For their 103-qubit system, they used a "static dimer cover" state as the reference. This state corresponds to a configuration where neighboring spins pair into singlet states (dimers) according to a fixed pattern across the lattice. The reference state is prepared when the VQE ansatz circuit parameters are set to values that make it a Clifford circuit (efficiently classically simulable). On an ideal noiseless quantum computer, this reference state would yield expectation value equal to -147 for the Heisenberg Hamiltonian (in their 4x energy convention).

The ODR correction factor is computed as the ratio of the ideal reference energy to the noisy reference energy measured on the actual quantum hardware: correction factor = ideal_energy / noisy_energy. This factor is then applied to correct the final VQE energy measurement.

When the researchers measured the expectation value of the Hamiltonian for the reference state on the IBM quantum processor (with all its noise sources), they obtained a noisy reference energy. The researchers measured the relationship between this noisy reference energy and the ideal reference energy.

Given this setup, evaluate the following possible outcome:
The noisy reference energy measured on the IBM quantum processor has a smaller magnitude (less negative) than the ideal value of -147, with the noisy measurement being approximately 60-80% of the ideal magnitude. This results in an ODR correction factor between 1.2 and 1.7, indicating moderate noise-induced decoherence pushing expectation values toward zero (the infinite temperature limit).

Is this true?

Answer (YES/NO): YES